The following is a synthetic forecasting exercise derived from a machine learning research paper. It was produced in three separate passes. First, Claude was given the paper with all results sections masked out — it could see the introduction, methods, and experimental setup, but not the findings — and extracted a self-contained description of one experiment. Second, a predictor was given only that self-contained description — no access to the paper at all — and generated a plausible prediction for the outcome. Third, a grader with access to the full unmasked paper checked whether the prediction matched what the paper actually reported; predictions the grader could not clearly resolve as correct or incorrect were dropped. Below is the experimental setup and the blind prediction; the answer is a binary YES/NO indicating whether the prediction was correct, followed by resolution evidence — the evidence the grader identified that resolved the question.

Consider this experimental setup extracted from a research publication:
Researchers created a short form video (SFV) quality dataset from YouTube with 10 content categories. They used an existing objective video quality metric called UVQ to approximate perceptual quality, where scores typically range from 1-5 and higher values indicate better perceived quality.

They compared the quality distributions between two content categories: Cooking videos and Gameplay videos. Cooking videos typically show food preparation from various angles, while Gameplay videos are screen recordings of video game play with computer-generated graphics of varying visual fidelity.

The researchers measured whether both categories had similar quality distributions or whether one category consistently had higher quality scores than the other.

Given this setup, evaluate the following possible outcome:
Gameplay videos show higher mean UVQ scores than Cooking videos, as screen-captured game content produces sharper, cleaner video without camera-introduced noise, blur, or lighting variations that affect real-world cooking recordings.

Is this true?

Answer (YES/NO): NO